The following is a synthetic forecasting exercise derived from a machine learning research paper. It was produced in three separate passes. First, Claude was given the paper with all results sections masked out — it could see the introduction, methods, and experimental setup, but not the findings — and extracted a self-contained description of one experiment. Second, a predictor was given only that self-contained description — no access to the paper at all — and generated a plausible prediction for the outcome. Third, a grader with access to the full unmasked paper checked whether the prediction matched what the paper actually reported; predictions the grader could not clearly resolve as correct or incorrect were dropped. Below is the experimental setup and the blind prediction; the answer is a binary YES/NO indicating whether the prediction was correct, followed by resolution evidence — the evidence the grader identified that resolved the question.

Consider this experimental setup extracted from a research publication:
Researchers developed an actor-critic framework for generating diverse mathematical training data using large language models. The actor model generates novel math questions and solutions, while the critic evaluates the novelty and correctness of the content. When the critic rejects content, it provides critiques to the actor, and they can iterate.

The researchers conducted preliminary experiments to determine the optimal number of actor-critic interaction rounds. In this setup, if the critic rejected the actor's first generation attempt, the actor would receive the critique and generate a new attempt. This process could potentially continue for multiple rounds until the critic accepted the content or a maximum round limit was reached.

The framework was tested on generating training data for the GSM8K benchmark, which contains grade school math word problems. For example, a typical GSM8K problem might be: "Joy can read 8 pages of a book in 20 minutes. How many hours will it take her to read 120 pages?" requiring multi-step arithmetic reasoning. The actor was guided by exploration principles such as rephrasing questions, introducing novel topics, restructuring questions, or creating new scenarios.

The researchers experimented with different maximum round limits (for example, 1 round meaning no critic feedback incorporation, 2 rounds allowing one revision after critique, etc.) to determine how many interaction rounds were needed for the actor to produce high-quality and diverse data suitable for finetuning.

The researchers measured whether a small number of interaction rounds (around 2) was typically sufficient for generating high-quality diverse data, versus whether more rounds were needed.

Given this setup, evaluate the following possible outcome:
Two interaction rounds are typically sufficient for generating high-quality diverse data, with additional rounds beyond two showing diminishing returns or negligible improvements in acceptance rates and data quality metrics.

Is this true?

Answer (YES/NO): YES